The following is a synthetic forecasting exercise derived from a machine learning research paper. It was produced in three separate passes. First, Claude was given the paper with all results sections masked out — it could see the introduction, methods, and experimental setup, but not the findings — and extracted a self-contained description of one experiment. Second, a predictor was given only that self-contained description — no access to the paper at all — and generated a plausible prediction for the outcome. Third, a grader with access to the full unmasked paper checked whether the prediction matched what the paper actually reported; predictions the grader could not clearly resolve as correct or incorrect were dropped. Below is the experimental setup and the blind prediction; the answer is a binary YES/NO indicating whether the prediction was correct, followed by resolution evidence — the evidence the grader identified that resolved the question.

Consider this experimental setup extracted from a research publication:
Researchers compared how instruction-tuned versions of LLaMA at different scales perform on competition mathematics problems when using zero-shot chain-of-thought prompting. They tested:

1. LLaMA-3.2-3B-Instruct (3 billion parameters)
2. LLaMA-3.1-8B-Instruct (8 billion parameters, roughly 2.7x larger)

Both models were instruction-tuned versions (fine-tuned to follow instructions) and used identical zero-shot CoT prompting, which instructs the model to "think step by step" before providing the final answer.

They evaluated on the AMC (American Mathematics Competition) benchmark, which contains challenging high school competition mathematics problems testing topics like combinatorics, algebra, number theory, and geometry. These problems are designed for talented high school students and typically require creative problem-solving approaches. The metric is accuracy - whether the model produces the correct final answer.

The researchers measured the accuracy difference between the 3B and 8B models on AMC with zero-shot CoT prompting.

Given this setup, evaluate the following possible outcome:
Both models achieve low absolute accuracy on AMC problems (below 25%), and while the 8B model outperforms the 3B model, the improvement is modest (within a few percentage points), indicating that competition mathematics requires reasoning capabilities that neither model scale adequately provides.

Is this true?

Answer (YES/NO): NO